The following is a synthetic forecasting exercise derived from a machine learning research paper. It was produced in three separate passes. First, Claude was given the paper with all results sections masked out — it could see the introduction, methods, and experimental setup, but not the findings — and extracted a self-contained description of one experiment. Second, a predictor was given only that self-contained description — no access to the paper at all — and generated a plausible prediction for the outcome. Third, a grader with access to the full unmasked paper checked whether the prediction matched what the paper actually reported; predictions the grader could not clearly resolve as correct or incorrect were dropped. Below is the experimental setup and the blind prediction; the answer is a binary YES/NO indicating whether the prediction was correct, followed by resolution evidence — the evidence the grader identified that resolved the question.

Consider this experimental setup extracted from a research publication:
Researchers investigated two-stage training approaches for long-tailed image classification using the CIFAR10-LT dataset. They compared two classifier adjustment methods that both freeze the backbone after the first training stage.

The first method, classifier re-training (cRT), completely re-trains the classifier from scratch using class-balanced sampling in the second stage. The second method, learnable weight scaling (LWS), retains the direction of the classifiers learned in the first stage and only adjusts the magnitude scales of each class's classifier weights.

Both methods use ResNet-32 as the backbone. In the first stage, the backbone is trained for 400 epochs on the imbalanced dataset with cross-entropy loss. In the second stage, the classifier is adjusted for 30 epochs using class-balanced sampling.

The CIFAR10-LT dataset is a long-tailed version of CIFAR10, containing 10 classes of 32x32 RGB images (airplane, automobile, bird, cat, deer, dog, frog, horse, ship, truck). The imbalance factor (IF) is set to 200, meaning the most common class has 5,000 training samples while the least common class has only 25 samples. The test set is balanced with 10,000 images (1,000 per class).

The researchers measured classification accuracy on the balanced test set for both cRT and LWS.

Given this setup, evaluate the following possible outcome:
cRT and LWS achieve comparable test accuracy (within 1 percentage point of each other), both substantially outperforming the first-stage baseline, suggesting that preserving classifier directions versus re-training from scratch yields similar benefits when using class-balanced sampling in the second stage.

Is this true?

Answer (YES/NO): NO